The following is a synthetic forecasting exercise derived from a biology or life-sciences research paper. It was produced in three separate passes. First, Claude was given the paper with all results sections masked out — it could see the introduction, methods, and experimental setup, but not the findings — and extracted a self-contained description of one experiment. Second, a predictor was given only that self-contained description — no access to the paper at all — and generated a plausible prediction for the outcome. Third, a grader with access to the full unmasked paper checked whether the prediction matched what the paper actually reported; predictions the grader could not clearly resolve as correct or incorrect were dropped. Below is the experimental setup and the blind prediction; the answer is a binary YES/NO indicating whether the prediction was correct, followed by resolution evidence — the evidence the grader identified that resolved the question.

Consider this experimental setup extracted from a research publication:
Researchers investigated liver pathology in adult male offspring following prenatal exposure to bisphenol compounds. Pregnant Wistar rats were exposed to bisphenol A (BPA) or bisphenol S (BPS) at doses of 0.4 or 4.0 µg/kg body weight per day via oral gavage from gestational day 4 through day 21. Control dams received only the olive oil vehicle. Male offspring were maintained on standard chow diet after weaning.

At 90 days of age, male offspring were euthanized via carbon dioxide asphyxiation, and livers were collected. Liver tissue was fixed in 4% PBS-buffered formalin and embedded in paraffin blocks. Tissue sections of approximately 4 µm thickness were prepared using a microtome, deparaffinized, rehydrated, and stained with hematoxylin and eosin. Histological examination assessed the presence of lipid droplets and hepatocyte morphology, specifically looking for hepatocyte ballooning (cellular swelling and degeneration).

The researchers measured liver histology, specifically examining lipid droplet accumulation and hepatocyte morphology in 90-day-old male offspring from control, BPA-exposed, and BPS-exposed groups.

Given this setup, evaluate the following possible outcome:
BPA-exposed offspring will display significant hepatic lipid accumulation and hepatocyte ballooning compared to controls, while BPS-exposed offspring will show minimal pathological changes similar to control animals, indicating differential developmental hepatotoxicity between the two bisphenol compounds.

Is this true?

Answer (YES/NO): NO